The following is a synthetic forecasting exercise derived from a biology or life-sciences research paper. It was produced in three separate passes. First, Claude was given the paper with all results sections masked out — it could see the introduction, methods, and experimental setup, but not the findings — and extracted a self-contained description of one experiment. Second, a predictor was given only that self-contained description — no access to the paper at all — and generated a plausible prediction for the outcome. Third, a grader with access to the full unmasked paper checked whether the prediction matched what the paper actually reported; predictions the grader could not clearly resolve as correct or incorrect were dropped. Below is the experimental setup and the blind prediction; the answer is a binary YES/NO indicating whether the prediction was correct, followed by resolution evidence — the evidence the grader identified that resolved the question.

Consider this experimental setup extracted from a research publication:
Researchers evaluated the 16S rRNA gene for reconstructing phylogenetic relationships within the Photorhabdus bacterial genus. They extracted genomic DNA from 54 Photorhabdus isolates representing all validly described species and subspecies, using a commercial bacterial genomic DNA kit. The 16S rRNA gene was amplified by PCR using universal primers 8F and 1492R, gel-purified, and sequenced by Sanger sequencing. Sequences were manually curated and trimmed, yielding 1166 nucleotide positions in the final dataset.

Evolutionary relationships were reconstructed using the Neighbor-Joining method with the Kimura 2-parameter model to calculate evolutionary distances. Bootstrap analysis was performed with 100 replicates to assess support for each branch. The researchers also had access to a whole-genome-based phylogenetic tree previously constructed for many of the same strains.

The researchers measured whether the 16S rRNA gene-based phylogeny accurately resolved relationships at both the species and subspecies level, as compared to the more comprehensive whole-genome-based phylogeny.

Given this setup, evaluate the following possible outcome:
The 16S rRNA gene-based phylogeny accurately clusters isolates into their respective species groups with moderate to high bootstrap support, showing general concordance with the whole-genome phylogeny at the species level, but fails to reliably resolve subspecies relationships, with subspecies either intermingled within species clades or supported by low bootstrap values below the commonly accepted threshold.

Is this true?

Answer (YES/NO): NO